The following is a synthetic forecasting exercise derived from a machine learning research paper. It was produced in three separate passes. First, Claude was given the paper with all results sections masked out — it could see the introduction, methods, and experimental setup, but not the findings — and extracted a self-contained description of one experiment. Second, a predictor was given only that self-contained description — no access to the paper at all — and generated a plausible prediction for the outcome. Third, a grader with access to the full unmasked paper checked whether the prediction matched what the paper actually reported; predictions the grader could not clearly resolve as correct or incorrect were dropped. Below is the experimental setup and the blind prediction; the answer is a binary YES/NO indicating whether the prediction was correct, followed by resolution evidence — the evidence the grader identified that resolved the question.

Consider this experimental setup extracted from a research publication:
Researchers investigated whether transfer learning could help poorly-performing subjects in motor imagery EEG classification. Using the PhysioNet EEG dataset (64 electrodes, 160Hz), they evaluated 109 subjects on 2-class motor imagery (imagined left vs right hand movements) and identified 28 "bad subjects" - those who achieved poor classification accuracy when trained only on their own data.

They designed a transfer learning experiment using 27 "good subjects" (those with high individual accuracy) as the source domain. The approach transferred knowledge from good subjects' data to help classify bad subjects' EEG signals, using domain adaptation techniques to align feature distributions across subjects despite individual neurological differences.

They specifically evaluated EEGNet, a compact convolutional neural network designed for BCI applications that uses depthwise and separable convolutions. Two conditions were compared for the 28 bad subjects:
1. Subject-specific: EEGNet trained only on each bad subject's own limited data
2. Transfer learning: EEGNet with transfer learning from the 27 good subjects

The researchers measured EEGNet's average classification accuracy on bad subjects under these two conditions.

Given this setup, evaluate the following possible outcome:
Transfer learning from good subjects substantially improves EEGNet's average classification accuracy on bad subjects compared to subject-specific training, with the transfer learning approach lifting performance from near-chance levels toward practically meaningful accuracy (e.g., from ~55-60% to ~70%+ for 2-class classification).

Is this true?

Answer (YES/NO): NO